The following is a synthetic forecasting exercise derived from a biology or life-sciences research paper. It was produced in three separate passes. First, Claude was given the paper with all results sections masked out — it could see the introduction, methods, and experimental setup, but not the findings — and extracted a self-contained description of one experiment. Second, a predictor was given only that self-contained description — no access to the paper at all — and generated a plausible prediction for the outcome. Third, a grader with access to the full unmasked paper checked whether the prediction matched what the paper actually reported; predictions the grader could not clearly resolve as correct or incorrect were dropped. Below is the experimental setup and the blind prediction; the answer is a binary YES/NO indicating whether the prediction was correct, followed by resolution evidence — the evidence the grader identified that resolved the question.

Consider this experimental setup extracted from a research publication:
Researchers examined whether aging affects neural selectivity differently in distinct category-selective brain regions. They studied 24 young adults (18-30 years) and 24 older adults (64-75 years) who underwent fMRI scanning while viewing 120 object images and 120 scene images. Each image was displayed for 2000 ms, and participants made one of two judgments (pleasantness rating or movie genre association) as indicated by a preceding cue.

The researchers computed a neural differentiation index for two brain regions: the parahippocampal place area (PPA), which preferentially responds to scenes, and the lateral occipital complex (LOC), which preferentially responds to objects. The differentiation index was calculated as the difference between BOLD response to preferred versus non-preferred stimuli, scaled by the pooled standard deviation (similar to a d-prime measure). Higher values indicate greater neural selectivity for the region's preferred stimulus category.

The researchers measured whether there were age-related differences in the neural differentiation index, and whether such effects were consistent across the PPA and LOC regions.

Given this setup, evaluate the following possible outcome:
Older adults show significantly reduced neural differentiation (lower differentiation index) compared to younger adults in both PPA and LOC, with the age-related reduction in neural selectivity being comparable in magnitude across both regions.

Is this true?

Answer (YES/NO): NO